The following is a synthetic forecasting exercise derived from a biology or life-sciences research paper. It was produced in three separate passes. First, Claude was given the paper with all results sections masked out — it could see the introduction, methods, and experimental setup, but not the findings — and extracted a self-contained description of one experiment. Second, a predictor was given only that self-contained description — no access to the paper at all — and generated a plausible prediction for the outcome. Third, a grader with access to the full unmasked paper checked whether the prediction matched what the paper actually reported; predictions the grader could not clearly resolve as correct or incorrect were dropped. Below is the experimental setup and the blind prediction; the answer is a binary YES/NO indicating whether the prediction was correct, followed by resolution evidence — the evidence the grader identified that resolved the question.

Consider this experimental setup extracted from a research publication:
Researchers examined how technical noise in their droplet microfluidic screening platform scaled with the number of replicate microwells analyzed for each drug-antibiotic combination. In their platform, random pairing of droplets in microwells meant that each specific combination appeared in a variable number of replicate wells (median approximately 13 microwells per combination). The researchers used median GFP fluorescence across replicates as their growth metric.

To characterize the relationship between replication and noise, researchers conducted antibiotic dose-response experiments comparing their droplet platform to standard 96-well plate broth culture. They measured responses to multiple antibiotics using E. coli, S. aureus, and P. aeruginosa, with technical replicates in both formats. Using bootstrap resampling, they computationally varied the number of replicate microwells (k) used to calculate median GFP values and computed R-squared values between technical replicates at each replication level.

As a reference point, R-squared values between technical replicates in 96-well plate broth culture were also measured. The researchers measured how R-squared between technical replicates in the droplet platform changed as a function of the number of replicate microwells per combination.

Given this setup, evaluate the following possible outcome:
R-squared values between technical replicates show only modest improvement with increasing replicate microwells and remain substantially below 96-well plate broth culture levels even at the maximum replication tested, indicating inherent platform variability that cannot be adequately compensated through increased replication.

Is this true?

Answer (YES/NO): NO